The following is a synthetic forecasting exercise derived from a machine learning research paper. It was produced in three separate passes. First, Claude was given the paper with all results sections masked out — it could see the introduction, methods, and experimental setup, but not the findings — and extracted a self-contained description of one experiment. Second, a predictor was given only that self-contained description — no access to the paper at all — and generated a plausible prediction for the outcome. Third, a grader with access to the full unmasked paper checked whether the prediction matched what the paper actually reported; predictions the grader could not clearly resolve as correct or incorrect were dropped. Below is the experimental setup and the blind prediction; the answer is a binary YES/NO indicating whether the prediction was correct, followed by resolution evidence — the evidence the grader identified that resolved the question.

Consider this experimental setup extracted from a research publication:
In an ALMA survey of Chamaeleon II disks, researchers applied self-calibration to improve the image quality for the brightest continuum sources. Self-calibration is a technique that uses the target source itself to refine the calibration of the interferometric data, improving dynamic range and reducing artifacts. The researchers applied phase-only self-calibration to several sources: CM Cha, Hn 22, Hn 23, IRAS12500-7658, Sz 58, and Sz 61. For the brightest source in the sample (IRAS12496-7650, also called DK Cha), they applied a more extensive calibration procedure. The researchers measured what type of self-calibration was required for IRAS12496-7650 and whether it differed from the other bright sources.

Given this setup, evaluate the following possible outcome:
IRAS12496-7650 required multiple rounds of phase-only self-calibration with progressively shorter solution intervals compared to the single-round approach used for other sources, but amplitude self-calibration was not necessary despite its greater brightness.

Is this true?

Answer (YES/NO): NO